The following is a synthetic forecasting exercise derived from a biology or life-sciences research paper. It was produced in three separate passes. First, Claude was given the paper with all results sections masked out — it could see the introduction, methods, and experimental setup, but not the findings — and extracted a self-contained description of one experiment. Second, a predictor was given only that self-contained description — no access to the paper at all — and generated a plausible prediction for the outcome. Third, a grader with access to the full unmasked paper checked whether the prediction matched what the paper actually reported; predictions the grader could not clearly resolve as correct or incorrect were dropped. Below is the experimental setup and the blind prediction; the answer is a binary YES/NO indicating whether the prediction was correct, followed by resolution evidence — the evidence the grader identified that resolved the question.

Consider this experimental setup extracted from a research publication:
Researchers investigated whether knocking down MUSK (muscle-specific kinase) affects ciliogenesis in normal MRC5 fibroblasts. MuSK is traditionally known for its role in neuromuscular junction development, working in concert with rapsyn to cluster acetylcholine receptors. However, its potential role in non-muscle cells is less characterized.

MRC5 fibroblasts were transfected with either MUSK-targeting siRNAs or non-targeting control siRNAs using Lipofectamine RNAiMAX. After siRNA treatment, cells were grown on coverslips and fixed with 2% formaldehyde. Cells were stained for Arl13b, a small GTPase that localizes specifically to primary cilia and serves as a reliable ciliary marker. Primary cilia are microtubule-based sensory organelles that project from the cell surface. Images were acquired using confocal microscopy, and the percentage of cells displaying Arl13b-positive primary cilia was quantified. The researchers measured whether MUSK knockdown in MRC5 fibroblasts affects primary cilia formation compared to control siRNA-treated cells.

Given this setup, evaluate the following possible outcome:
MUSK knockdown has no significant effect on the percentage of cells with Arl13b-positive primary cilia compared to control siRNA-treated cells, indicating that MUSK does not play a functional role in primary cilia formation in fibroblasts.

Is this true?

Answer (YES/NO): NO